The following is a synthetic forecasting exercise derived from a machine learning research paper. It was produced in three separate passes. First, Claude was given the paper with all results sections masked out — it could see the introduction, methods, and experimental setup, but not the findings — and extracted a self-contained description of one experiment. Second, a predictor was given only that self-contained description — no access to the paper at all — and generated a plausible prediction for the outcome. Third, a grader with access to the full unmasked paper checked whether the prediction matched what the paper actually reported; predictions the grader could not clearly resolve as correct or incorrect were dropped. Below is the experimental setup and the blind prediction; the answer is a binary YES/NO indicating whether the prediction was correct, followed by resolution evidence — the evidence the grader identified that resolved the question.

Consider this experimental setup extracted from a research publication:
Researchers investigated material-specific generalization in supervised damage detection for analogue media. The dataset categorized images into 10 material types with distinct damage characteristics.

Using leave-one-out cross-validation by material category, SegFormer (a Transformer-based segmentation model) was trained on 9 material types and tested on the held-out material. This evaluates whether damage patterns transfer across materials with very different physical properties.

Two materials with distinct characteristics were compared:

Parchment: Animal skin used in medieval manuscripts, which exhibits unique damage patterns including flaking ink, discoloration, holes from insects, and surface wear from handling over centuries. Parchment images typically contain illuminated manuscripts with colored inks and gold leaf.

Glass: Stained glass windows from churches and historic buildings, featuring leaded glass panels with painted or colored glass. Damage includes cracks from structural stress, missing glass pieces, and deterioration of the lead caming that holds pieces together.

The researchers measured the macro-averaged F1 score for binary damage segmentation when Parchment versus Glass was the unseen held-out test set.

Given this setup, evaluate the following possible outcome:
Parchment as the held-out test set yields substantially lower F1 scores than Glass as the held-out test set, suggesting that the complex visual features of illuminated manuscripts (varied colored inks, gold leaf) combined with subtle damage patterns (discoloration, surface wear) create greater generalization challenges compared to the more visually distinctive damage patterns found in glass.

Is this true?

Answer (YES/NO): NO